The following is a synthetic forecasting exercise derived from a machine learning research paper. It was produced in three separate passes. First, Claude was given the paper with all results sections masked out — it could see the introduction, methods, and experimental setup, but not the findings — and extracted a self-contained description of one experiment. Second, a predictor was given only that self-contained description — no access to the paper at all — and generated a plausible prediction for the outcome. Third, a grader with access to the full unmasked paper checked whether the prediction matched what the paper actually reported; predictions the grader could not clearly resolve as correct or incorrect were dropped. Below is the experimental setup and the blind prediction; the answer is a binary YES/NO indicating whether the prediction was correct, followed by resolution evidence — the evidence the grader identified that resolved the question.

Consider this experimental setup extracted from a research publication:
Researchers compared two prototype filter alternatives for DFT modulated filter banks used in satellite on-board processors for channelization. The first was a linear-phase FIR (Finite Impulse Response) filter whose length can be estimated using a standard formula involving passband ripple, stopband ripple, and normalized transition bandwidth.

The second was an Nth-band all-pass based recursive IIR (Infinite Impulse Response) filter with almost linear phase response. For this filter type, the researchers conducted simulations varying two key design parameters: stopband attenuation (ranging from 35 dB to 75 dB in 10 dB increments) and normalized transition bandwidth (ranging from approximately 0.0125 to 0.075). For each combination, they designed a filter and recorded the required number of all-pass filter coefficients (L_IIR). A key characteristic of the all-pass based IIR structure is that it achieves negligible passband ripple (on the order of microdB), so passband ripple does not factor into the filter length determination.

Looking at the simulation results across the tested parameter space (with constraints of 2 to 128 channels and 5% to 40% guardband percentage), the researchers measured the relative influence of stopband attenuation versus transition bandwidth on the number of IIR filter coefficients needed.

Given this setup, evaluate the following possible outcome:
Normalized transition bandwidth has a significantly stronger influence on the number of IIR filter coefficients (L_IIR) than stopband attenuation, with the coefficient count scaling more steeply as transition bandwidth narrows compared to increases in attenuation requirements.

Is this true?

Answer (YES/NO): YES